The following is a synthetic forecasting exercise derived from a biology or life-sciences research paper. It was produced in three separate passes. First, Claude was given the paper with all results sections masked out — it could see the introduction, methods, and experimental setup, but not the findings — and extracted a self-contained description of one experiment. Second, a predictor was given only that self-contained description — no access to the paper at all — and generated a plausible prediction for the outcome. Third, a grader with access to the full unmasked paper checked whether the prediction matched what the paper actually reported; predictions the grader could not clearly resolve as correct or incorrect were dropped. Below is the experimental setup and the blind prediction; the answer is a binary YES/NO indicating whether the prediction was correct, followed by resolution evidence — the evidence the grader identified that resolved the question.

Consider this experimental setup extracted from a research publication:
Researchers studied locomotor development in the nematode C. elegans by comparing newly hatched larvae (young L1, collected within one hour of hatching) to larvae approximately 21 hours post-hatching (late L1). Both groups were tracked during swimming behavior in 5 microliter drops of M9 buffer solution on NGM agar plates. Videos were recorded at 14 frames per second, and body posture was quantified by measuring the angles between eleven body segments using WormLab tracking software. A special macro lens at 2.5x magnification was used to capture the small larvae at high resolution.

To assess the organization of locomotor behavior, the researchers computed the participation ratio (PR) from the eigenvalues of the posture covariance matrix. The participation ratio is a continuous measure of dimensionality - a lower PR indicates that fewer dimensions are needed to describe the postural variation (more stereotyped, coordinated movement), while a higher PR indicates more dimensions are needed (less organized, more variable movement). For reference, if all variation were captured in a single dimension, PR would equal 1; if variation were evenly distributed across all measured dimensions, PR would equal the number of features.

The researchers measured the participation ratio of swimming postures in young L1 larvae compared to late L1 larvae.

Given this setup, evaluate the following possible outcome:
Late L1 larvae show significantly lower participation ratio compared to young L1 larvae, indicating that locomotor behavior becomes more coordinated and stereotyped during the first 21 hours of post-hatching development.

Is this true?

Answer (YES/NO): YES